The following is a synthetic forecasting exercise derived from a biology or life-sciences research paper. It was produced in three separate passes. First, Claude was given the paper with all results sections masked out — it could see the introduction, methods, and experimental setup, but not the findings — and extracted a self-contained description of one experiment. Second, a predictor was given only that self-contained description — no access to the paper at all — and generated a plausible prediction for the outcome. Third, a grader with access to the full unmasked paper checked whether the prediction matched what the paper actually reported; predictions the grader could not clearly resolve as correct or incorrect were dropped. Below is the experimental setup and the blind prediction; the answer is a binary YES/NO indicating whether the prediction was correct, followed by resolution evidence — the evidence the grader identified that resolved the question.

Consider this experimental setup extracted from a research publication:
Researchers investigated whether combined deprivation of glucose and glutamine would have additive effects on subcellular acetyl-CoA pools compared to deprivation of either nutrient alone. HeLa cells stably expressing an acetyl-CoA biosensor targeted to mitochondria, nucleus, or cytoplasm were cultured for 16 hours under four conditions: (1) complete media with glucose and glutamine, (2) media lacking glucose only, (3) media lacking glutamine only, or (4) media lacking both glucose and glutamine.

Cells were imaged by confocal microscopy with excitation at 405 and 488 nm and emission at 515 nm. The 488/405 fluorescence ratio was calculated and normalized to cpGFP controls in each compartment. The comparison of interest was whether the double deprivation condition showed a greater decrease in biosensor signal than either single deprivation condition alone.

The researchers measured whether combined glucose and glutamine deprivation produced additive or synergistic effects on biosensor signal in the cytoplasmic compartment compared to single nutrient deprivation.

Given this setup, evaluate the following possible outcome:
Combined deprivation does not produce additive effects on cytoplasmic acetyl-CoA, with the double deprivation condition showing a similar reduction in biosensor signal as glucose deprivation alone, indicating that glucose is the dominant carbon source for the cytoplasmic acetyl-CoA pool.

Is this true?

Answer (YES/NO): NO